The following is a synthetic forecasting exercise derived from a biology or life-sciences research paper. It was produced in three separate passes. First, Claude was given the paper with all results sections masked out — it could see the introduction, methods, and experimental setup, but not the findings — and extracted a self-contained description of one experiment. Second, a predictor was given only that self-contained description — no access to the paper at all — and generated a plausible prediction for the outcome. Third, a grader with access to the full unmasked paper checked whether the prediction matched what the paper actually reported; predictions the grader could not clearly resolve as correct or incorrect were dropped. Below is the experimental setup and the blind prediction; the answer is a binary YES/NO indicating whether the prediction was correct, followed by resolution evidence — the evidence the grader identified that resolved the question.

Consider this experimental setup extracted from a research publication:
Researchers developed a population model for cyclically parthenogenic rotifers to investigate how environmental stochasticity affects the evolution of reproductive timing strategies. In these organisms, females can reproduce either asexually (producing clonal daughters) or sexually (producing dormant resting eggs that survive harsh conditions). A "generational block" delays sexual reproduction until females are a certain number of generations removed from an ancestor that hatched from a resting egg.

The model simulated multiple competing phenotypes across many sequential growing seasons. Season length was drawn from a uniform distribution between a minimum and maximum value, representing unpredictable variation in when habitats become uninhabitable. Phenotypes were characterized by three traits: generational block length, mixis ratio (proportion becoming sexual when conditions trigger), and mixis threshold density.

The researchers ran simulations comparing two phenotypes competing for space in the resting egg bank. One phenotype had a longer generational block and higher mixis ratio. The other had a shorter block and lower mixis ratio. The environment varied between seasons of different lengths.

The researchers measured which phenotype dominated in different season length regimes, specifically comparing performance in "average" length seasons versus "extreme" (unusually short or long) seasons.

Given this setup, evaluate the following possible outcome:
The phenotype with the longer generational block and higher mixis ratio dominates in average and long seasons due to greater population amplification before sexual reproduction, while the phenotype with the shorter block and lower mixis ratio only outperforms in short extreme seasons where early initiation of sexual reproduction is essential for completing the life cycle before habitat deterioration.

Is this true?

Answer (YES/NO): NO